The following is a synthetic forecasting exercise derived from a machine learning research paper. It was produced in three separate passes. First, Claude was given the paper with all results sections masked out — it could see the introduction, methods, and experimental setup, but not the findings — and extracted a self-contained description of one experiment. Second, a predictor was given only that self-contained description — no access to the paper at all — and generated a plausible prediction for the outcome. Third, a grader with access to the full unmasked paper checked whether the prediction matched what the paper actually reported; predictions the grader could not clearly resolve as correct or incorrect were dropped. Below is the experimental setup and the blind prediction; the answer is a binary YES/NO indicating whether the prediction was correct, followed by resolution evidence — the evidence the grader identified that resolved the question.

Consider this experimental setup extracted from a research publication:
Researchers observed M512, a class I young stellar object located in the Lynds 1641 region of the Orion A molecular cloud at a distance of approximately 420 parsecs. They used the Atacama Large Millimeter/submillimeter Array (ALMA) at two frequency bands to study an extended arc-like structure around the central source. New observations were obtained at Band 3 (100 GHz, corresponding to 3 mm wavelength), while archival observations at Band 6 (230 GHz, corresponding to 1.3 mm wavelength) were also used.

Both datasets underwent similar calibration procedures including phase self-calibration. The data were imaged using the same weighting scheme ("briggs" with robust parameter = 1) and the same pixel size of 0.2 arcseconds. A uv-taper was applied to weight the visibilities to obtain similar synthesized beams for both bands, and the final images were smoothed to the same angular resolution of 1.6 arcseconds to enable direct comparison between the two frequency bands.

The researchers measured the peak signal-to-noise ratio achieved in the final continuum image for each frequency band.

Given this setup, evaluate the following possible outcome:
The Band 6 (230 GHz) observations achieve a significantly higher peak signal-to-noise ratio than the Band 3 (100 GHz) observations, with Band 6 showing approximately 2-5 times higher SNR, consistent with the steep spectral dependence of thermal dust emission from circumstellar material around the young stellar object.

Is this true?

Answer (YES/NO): NO